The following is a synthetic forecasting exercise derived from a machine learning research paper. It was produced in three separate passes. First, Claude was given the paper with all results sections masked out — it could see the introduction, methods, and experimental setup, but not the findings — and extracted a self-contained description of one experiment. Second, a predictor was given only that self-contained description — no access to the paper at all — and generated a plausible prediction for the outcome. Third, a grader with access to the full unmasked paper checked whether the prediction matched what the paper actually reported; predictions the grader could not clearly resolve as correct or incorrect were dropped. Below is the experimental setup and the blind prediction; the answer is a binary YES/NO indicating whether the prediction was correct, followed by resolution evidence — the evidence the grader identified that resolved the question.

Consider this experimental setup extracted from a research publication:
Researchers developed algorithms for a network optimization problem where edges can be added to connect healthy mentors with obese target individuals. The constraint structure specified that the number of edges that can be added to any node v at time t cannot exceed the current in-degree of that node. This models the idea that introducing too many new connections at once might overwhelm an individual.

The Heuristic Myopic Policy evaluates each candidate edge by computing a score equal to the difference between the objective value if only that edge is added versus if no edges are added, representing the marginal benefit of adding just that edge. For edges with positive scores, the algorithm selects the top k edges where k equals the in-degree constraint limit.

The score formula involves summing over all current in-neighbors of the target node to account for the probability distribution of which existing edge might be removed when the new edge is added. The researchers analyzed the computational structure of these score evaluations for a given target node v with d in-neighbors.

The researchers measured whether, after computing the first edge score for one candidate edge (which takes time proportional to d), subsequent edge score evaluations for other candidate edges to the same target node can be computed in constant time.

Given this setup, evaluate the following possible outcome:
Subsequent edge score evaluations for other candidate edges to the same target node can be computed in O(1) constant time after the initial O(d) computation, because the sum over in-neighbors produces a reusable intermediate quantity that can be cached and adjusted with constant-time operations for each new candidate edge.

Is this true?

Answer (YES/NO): YES